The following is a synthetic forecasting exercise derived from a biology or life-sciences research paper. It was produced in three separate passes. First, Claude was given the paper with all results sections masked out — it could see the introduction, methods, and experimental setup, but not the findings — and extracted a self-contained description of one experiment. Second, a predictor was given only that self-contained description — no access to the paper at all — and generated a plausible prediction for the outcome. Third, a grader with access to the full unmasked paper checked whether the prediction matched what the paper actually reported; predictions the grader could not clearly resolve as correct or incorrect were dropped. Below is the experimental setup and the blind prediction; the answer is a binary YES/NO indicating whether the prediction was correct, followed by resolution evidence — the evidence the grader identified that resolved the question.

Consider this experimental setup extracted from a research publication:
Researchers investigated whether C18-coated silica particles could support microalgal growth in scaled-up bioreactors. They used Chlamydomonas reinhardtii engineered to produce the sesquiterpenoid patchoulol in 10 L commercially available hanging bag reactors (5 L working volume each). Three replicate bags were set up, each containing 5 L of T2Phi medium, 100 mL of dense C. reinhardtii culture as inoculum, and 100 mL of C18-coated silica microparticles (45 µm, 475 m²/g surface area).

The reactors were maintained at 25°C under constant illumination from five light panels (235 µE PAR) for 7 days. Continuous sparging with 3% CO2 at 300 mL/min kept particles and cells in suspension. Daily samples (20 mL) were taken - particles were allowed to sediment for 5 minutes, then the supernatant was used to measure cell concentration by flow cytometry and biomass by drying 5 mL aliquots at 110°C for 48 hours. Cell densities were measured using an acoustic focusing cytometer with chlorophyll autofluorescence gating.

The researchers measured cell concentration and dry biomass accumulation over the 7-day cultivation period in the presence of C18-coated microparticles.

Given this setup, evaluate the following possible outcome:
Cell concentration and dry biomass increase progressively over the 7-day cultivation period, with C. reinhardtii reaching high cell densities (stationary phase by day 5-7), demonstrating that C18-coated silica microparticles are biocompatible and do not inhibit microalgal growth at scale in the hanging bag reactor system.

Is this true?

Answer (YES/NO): NO